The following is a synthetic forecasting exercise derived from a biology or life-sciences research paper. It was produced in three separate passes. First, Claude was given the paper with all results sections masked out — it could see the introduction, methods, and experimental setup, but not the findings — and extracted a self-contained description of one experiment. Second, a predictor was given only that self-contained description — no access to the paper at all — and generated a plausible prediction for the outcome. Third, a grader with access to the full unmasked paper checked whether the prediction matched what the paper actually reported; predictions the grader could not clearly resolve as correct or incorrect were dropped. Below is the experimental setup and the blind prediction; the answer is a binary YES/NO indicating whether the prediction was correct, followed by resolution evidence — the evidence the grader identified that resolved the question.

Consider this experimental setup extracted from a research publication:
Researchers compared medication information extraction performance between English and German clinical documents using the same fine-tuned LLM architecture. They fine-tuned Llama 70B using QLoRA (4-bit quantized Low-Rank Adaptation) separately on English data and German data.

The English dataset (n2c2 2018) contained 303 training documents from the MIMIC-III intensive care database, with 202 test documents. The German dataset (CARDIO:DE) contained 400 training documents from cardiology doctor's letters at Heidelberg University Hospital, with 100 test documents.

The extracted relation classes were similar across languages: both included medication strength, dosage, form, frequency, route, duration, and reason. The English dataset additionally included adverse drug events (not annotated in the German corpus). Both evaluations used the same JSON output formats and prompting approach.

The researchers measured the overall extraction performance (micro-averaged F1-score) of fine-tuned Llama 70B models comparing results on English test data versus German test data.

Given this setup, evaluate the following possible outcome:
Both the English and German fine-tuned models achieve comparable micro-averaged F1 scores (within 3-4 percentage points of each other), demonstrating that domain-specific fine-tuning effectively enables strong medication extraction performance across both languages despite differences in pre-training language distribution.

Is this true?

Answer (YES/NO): YES